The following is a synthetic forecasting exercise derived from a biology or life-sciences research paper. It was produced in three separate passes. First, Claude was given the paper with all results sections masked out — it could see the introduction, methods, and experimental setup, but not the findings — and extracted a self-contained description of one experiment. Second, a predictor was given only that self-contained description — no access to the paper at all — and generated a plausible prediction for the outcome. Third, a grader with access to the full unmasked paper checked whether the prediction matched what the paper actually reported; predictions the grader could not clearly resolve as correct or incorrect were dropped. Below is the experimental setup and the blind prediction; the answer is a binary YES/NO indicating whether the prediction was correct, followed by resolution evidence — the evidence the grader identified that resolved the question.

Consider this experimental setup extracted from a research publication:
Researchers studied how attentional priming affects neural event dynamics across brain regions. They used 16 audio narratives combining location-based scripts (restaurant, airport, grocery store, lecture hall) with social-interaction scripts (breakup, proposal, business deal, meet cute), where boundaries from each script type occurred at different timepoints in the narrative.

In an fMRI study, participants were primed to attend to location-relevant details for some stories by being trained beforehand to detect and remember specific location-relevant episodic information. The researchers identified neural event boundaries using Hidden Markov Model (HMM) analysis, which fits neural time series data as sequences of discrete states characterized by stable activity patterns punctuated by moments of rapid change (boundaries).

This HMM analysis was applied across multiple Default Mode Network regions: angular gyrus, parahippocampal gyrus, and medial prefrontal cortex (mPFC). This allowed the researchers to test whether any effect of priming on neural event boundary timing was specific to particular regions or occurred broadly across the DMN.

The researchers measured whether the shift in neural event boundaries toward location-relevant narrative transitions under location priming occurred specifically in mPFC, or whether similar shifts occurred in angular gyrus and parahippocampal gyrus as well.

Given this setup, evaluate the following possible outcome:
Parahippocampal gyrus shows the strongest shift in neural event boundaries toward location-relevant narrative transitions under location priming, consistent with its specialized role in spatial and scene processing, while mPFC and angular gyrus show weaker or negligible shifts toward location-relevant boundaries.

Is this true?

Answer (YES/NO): NO